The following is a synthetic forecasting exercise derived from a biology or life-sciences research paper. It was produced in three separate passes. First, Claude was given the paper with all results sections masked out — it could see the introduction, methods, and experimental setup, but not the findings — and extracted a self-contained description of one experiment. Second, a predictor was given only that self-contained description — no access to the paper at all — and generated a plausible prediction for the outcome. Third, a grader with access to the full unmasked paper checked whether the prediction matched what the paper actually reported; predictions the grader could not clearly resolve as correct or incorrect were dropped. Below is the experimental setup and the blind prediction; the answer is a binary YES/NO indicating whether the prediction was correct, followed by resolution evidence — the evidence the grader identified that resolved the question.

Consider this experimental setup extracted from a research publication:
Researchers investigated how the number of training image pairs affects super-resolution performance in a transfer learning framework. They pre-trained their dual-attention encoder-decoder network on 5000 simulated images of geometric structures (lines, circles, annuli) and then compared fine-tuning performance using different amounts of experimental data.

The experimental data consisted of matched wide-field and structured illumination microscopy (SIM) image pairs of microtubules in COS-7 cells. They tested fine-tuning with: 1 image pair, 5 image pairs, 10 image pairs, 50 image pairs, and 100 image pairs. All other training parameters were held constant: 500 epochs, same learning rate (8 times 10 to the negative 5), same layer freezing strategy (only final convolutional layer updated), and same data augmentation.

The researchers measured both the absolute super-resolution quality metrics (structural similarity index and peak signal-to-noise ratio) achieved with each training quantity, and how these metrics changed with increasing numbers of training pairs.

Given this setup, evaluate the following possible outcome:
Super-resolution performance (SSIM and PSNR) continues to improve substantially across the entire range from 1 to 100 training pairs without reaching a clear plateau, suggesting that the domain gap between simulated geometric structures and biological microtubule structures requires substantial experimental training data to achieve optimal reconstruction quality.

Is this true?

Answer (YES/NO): NO